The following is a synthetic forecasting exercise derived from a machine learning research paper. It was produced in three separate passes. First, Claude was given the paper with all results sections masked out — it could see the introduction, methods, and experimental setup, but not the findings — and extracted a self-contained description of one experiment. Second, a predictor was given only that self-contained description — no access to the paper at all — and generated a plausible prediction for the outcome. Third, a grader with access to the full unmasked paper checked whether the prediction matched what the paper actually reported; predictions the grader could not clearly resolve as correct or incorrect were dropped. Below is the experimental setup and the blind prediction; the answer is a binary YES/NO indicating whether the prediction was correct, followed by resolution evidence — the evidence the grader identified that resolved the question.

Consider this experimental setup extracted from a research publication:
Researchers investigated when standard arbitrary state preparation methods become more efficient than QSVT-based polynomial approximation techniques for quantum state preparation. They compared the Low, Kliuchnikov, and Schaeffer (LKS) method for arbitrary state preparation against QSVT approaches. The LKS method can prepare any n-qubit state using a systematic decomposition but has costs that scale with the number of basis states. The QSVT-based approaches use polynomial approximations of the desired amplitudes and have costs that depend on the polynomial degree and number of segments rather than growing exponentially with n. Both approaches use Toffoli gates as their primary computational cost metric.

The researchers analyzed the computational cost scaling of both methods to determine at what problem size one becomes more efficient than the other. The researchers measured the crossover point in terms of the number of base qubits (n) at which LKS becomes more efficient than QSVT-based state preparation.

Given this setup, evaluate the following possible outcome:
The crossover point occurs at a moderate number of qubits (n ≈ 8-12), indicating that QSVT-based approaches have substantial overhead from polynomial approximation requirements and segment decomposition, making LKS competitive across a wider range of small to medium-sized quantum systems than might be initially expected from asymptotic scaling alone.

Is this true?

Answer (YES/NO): YES